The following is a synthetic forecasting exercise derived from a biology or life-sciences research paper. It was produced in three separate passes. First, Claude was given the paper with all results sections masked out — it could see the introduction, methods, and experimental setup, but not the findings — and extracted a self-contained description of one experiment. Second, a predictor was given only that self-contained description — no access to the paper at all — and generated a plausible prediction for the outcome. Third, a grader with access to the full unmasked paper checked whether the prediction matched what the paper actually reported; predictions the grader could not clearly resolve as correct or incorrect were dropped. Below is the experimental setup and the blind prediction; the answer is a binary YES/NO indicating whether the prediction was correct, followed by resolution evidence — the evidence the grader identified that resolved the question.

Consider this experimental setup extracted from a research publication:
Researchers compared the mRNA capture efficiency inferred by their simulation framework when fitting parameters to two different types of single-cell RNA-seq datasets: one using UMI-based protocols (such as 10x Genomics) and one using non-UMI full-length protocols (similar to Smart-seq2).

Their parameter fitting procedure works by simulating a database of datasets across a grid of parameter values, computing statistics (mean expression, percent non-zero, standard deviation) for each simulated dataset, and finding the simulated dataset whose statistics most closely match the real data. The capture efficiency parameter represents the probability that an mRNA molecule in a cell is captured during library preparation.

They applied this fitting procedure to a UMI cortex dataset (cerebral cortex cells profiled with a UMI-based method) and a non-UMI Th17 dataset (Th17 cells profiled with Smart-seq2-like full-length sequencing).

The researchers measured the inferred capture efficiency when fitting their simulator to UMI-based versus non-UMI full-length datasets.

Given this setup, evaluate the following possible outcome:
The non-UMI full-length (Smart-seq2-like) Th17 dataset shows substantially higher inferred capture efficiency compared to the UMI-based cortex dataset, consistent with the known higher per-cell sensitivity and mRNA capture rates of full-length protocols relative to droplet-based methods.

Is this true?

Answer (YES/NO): YES